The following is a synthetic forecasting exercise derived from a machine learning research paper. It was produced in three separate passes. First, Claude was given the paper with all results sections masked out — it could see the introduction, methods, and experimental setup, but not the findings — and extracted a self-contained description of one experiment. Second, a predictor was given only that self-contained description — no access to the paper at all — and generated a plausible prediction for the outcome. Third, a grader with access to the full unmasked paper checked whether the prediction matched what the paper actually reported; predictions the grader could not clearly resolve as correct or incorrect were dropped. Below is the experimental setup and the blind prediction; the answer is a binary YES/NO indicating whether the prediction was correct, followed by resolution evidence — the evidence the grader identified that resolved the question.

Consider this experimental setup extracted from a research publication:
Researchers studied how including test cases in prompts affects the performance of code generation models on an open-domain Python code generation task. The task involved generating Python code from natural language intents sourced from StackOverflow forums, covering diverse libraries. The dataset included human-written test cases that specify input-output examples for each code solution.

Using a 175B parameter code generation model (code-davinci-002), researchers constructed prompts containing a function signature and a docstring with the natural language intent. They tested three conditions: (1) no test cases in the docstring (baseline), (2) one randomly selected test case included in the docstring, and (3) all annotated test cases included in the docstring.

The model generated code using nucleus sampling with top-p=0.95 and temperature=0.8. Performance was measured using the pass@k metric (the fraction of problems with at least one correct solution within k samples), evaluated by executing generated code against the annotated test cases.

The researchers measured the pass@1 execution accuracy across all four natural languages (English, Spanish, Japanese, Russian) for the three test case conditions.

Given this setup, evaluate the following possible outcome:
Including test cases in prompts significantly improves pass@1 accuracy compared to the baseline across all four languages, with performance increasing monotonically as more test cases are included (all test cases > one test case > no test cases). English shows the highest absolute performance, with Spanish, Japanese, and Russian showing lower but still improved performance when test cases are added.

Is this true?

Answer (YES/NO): NO